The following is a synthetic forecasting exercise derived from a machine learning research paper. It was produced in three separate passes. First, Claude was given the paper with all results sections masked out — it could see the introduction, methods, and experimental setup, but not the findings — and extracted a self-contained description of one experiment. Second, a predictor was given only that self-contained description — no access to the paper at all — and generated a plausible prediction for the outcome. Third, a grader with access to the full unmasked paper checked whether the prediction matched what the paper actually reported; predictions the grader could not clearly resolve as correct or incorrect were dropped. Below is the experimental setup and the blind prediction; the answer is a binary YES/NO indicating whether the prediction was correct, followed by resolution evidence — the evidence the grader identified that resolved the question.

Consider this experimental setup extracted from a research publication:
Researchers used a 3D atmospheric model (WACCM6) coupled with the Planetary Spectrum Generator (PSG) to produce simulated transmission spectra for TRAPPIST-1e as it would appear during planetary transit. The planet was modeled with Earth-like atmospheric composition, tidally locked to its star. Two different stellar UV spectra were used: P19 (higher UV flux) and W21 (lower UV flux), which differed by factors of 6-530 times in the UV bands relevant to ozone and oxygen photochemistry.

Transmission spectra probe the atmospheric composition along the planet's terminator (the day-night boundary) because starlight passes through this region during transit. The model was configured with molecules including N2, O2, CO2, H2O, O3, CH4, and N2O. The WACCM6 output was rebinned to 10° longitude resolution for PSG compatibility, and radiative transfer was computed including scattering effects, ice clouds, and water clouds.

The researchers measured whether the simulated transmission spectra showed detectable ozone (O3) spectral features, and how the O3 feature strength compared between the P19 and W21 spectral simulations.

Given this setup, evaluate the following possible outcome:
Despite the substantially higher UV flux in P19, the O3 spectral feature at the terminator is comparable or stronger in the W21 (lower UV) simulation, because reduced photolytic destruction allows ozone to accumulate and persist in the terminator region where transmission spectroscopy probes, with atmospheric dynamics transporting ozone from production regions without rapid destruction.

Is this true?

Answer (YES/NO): NO